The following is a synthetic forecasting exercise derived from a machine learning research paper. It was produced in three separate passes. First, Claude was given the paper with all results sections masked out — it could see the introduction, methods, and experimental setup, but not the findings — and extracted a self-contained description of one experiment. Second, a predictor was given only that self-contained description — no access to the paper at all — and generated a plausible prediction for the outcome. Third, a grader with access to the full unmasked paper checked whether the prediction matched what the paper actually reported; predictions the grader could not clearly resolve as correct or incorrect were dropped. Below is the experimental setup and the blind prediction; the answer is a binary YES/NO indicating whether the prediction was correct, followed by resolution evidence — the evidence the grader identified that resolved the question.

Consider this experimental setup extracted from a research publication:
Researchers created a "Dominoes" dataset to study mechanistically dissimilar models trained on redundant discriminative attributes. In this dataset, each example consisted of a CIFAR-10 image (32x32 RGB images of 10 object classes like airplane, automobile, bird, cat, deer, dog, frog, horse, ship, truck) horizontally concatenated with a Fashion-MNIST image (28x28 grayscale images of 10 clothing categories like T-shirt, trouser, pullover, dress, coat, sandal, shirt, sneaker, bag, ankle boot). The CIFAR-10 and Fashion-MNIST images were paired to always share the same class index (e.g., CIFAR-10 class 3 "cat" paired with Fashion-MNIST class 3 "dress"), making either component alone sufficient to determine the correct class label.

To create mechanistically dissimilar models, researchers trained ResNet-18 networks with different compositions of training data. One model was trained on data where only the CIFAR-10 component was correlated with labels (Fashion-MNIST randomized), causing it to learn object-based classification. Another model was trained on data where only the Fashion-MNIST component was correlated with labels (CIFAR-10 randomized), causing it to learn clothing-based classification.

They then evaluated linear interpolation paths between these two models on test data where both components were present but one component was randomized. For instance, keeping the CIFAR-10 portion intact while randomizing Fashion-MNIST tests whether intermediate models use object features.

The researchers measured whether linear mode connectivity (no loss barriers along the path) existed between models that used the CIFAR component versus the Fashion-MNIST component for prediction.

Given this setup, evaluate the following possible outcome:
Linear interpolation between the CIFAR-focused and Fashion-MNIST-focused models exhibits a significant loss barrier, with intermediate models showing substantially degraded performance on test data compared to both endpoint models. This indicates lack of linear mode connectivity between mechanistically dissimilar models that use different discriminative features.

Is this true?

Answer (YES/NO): YES